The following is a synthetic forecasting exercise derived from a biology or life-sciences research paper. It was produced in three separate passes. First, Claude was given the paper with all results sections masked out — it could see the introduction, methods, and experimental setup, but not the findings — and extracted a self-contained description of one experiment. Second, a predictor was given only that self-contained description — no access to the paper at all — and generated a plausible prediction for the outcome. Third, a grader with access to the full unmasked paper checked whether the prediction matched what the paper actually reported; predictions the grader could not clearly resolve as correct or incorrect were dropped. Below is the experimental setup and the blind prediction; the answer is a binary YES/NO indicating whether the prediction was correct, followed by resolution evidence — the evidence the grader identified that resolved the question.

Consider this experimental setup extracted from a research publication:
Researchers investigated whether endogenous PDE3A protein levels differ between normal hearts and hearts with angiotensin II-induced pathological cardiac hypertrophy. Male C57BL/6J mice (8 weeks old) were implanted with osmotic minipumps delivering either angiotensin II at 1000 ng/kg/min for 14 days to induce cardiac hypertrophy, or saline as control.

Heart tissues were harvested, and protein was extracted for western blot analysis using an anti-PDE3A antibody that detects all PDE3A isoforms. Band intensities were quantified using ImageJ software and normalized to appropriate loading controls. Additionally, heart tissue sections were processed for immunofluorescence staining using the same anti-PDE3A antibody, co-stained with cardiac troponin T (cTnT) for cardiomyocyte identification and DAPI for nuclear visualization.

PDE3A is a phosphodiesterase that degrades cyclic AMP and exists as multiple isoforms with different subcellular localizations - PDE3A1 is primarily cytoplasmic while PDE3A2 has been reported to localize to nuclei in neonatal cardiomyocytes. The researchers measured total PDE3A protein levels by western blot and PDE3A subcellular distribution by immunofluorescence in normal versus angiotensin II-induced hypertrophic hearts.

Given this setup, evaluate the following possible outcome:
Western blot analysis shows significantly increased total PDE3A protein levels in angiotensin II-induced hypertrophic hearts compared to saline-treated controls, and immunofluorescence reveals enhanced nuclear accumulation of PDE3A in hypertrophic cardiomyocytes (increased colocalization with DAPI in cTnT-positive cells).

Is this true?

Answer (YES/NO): NO